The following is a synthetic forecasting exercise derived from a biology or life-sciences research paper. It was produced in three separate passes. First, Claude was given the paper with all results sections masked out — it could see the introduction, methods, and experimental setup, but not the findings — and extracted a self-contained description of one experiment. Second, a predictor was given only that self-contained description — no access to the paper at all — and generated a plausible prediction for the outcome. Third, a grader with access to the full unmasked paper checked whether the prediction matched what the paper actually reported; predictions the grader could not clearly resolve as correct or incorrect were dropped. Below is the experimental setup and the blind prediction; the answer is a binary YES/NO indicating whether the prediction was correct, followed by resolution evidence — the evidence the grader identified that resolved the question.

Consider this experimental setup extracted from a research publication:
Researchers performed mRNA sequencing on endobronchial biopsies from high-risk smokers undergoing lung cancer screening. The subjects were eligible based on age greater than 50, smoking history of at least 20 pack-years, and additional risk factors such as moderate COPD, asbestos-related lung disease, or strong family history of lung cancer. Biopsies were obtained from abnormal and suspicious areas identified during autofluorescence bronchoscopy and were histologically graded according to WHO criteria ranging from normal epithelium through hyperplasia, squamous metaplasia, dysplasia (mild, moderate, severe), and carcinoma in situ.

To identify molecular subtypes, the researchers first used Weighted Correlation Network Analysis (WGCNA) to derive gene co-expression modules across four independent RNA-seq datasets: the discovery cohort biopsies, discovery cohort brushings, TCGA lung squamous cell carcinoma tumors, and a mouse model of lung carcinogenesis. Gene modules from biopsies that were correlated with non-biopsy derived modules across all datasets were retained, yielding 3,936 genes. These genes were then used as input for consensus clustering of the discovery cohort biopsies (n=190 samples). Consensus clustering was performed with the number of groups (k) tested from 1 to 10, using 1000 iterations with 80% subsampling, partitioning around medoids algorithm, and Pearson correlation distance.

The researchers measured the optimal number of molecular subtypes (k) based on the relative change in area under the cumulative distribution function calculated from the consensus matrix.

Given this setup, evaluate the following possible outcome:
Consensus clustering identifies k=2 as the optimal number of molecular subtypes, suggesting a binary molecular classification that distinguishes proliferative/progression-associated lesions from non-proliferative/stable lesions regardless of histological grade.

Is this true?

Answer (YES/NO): NO